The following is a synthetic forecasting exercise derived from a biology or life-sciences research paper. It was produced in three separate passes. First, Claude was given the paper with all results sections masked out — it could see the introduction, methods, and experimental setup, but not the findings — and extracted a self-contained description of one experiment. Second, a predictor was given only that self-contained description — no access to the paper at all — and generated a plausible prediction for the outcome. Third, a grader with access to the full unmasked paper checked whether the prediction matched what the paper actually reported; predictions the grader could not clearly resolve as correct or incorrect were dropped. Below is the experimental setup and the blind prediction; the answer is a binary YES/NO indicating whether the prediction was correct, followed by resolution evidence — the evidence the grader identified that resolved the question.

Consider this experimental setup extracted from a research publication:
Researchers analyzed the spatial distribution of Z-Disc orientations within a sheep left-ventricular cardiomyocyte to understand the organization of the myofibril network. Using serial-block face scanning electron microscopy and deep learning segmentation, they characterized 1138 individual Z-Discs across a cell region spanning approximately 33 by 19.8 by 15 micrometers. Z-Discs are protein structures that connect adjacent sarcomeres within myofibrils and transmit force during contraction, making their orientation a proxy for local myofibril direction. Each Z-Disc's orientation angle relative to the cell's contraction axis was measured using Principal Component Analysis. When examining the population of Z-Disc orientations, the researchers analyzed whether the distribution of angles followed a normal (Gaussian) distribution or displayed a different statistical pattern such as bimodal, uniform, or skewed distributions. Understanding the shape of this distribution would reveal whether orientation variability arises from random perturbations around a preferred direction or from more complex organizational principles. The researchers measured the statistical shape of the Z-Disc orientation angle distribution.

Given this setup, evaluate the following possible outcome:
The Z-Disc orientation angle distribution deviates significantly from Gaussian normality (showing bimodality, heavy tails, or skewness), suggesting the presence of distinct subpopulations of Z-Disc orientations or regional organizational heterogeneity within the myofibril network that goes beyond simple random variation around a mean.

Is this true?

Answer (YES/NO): YES